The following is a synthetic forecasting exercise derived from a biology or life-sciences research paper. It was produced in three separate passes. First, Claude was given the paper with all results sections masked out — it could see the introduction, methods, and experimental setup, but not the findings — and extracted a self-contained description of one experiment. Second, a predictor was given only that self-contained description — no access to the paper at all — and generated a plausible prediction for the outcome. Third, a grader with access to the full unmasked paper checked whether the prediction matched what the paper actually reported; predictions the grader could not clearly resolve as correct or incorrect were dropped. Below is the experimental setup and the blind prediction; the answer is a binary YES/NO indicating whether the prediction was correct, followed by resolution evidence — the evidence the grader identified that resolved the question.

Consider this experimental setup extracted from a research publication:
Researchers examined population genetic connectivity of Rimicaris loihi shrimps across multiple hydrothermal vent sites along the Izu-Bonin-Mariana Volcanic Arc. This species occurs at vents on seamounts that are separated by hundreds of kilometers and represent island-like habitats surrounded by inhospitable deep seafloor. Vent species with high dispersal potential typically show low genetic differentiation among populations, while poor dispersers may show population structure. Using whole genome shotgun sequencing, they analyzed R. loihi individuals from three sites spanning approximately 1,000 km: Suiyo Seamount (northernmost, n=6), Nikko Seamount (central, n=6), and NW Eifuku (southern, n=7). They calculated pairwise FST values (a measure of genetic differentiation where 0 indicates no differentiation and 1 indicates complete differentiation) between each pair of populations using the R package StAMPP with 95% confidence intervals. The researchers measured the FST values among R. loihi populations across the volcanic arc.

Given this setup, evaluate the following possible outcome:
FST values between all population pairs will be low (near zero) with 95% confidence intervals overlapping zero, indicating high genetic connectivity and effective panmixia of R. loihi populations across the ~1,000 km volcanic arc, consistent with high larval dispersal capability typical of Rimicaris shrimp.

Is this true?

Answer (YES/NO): NO